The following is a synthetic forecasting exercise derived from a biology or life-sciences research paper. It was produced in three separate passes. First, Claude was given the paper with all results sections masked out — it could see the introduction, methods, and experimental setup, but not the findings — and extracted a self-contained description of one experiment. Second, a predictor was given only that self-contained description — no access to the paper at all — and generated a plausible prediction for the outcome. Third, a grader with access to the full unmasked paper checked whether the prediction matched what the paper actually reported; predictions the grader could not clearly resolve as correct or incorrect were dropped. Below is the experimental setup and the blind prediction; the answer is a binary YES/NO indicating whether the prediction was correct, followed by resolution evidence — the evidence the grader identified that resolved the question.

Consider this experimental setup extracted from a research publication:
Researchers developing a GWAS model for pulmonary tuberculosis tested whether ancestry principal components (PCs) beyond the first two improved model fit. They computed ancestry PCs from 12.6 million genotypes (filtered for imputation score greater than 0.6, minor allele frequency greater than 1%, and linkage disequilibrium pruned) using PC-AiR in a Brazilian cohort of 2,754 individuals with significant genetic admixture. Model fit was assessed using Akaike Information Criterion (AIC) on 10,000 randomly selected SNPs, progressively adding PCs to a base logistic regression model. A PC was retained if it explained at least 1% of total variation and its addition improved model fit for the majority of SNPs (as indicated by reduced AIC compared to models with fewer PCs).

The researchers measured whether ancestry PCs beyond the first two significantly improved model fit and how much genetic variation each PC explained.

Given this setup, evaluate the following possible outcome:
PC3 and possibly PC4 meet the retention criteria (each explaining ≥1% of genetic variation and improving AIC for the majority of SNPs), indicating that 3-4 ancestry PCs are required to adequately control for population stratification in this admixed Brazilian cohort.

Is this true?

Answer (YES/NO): NO